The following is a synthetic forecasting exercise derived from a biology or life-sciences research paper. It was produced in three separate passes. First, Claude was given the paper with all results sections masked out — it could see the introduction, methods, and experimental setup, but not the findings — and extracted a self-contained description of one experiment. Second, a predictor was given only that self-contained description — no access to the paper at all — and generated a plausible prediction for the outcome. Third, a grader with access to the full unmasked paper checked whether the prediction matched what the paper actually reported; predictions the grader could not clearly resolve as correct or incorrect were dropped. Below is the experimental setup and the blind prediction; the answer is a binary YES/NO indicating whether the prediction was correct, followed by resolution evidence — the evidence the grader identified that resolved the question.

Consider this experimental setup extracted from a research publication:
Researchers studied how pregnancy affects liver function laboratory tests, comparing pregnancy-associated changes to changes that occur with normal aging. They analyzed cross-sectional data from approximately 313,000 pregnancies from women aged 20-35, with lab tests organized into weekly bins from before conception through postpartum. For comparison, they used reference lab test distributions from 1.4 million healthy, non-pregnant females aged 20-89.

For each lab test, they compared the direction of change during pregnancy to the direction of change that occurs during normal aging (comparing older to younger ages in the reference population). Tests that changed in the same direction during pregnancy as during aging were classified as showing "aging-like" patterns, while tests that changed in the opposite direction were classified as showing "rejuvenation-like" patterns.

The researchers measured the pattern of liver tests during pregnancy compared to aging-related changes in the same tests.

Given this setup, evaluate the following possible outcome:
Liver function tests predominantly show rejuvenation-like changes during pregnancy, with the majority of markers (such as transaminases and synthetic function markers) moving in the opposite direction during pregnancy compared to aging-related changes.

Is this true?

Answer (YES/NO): NO